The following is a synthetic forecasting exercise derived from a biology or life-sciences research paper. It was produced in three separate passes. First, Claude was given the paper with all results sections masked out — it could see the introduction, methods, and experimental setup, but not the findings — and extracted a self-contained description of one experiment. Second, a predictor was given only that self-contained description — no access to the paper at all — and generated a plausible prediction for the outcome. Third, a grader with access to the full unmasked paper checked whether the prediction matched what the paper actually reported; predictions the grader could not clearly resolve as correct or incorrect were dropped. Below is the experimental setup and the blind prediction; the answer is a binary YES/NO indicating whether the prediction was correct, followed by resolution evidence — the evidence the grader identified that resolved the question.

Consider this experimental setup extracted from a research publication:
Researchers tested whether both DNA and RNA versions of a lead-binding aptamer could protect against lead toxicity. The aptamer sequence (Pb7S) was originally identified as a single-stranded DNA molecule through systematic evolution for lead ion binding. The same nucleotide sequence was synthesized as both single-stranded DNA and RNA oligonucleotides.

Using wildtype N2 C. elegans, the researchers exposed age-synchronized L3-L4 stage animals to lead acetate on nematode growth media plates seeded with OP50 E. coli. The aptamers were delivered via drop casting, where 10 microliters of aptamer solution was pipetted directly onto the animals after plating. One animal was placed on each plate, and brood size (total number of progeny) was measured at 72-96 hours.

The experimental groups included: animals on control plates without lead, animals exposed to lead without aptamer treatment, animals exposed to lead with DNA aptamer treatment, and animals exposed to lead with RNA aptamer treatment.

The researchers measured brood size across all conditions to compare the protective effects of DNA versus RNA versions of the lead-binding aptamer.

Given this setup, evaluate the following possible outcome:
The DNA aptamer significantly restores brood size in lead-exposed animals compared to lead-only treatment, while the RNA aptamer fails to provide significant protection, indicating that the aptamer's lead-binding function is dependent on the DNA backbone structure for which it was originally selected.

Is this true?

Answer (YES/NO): NO